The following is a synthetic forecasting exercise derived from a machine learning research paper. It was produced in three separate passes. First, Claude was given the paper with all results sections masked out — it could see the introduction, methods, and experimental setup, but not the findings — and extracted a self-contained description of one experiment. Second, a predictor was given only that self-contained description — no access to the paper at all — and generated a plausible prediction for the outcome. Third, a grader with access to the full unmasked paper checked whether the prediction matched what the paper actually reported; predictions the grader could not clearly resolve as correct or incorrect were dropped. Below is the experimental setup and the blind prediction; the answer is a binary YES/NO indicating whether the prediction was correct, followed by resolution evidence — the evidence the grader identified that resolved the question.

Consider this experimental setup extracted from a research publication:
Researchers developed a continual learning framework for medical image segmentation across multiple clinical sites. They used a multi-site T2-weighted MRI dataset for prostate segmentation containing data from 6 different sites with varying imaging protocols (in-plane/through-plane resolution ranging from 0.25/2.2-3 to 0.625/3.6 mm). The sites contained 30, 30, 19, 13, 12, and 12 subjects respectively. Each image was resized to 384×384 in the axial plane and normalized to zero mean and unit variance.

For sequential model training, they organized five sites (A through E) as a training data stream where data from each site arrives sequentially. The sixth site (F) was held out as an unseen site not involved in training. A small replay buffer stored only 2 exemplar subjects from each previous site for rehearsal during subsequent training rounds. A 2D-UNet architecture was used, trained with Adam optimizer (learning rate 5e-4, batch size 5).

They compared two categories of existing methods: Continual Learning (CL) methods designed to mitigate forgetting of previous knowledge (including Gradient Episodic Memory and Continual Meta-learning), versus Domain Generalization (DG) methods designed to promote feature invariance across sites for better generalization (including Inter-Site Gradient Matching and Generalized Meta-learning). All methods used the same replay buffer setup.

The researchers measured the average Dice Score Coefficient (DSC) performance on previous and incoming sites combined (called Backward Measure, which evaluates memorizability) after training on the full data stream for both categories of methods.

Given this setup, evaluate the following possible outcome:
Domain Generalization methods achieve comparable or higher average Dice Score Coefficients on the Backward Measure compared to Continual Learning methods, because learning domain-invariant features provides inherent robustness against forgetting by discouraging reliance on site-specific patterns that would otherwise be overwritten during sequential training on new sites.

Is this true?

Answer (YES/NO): NO